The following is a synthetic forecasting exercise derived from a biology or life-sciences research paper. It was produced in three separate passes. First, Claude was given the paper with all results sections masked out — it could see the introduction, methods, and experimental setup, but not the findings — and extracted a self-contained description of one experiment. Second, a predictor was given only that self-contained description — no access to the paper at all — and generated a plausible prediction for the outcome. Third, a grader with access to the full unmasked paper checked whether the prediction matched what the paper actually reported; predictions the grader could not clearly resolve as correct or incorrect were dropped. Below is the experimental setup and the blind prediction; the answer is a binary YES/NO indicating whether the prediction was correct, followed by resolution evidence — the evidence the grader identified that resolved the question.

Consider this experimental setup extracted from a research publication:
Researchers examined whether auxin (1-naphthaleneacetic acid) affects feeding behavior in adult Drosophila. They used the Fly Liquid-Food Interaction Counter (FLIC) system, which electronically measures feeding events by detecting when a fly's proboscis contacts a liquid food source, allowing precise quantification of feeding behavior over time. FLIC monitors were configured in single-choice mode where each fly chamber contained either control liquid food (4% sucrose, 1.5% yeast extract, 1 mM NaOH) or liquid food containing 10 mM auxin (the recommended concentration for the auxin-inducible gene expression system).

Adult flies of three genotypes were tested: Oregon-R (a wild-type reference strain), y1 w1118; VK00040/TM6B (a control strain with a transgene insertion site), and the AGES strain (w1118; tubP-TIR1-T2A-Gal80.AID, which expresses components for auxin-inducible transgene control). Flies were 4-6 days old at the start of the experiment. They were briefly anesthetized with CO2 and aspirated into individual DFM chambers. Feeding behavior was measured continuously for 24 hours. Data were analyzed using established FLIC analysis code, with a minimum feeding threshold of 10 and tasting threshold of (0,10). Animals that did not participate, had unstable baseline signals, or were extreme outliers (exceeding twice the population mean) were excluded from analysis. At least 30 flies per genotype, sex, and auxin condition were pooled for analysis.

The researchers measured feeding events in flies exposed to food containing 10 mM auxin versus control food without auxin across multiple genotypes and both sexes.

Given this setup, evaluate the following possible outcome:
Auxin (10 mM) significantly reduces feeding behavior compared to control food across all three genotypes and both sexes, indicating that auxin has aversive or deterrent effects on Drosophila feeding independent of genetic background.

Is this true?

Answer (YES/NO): NO